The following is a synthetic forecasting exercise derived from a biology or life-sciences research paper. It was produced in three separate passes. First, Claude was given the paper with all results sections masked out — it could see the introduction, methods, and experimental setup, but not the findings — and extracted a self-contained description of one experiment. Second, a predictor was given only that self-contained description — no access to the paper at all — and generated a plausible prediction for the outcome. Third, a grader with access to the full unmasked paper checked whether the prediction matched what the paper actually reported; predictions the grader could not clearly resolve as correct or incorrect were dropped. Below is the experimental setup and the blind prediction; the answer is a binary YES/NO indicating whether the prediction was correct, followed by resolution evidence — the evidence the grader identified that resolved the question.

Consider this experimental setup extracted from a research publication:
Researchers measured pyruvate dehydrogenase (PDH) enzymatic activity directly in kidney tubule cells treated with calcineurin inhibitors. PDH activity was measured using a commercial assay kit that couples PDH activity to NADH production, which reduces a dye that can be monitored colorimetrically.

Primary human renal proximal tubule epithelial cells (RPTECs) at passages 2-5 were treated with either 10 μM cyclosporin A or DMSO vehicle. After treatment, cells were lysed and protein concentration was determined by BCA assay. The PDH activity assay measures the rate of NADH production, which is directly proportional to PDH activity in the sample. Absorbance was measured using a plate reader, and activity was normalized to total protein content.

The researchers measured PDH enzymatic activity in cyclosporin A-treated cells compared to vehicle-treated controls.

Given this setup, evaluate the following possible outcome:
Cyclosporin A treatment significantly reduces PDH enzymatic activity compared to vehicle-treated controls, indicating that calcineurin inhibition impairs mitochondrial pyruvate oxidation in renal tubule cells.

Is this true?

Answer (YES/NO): YES